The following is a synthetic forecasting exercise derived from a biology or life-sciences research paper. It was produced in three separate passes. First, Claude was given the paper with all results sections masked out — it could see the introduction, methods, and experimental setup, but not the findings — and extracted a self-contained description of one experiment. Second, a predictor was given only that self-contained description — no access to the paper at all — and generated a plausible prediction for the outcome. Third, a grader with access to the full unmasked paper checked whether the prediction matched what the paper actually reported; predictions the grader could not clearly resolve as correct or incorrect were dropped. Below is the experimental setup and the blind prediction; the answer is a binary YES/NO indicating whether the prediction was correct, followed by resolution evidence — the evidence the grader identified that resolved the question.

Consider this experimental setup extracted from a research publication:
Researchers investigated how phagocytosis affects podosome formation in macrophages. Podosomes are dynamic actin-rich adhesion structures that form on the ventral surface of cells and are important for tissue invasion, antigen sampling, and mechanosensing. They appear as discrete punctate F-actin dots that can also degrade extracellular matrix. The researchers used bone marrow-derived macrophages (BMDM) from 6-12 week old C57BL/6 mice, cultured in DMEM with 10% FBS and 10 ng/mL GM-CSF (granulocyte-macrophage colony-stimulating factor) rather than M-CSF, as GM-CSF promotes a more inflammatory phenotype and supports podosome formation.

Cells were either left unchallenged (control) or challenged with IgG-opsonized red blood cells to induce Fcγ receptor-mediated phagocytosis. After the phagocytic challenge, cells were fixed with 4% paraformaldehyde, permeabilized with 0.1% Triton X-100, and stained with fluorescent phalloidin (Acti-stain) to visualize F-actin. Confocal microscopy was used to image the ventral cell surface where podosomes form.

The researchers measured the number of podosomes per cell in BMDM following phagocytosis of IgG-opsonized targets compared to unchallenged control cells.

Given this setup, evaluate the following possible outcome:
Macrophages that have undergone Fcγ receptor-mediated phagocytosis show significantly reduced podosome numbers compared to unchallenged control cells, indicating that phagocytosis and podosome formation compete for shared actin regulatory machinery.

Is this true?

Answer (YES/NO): YES